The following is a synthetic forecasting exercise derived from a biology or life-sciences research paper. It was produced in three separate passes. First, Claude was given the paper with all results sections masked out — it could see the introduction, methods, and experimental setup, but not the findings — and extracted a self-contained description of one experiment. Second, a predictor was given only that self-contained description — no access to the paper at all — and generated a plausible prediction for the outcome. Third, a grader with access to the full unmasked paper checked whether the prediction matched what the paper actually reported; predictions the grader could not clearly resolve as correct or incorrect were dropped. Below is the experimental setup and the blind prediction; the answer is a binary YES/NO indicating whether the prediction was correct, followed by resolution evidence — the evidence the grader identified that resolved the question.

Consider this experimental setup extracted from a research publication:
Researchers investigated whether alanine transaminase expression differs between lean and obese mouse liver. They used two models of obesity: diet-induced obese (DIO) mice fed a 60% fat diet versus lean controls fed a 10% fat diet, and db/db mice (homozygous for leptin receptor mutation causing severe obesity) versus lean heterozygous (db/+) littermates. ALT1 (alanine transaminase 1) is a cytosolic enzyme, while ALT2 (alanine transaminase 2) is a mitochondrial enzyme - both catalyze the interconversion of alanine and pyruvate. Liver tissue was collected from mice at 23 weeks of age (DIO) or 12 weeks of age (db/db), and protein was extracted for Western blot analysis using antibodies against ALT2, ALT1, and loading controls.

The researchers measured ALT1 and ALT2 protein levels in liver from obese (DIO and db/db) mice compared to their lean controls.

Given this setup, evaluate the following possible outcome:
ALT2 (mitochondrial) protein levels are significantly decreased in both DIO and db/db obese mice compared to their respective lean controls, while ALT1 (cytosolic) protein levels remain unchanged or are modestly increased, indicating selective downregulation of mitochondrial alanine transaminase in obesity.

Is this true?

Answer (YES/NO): NO